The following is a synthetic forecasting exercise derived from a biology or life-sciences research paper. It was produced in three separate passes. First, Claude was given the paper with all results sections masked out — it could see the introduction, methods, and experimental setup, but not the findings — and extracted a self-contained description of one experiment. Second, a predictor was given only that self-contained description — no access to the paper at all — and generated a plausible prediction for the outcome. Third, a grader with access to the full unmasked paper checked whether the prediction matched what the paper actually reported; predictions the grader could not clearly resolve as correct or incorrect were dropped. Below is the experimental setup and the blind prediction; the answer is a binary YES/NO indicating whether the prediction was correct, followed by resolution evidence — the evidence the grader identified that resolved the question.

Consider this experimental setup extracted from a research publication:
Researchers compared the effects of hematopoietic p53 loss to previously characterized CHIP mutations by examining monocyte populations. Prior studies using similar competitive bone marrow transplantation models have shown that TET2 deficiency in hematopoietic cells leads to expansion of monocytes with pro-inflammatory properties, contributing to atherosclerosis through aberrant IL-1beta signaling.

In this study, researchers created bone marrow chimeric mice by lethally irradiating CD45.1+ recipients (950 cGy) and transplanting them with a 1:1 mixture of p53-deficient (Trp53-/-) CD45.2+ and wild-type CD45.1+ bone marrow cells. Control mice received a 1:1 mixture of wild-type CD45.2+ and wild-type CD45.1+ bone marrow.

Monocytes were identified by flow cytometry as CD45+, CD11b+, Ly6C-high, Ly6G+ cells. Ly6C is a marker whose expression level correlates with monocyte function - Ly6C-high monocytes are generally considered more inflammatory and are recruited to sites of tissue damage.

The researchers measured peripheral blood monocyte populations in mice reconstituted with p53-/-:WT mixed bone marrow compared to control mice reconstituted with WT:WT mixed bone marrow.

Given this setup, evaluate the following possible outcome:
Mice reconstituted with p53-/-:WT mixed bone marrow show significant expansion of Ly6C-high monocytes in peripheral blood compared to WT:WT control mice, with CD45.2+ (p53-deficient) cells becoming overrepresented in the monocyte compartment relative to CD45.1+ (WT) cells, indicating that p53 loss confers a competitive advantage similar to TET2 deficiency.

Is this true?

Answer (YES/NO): NO